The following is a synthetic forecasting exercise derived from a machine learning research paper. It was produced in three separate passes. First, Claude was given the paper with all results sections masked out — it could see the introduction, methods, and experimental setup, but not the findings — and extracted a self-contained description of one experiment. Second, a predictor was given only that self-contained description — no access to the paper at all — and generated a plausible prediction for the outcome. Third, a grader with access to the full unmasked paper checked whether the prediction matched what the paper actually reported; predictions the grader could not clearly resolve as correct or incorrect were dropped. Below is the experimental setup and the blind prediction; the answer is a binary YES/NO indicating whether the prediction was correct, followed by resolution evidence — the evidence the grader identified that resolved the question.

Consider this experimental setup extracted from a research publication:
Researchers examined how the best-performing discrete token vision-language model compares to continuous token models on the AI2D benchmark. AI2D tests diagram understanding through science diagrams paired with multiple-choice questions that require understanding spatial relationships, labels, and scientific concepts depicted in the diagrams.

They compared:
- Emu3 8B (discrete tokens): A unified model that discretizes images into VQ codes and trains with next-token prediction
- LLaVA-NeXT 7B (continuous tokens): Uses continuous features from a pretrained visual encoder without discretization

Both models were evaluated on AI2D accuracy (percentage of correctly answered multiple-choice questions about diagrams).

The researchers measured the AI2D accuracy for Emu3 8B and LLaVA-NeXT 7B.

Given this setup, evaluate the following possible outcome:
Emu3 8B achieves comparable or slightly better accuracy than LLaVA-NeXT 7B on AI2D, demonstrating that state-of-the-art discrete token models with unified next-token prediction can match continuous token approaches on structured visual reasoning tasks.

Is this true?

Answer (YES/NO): YES